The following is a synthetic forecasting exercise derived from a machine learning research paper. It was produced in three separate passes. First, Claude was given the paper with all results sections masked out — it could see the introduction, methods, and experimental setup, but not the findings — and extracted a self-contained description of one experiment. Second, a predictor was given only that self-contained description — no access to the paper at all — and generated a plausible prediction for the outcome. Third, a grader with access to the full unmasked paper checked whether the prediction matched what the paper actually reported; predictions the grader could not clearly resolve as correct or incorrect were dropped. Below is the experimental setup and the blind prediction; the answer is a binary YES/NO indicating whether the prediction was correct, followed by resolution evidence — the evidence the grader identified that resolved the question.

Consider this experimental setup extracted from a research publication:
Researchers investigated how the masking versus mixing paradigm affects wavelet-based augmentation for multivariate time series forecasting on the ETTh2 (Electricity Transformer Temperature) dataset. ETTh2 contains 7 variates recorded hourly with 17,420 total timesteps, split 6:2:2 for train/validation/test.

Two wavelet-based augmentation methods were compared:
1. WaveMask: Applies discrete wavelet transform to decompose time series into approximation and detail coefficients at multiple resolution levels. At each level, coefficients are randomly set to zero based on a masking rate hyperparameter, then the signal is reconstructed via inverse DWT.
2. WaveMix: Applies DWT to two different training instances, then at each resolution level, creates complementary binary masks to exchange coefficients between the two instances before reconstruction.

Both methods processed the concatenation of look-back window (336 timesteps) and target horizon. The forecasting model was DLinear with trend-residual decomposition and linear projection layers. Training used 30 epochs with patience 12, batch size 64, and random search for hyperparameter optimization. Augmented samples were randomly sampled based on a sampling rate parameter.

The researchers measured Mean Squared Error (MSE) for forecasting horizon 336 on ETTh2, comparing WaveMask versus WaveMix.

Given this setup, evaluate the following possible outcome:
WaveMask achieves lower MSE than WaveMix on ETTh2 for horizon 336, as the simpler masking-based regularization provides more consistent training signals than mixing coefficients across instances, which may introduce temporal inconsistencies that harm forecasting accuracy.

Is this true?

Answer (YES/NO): NO